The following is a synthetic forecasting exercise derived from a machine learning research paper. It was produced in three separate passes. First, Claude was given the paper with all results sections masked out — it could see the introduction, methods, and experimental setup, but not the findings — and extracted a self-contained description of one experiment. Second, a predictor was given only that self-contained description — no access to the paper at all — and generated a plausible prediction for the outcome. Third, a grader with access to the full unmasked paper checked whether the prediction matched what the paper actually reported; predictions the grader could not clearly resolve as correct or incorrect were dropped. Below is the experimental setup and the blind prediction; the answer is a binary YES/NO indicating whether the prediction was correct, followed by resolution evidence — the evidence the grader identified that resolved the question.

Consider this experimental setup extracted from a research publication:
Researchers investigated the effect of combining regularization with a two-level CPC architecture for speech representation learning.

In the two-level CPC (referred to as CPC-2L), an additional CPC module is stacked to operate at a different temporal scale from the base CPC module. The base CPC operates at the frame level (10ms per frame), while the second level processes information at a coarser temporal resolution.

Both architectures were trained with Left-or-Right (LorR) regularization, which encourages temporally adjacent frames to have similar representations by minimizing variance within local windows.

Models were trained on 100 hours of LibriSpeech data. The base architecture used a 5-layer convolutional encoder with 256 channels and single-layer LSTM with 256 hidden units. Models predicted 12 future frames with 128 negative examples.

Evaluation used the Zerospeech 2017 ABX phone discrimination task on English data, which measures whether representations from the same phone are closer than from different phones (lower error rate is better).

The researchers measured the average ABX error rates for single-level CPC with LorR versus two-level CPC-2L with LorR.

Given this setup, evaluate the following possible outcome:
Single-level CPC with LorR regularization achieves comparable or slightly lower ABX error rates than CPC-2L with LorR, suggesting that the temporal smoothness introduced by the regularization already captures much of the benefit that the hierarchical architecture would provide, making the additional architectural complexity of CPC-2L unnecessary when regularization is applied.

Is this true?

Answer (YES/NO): NO